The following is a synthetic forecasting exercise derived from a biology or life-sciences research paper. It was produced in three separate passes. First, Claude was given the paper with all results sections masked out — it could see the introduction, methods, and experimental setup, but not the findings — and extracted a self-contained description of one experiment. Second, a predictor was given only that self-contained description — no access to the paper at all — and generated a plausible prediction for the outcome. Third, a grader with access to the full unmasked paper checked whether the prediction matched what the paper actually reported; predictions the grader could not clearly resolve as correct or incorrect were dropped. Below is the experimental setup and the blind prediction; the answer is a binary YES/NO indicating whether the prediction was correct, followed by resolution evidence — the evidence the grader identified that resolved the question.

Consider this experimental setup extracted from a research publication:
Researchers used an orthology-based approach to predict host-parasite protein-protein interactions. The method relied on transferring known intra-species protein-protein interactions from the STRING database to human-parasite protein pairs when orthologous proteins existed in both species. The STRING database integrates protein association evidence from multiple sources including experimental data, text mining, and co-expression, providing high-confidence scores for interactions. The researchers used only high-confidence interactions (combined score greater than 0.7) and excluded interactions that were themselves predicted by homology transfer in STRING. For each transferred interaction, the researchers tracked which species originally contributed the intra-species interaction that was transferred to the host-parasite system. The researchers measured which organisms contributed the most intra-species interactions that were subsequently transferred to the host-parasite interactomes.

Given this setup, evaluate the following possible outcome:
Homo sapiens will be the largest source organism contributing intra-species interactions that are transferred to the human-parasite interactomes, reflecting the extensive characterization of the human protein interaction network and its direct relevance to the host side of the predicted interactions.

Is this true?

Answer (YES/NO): NO